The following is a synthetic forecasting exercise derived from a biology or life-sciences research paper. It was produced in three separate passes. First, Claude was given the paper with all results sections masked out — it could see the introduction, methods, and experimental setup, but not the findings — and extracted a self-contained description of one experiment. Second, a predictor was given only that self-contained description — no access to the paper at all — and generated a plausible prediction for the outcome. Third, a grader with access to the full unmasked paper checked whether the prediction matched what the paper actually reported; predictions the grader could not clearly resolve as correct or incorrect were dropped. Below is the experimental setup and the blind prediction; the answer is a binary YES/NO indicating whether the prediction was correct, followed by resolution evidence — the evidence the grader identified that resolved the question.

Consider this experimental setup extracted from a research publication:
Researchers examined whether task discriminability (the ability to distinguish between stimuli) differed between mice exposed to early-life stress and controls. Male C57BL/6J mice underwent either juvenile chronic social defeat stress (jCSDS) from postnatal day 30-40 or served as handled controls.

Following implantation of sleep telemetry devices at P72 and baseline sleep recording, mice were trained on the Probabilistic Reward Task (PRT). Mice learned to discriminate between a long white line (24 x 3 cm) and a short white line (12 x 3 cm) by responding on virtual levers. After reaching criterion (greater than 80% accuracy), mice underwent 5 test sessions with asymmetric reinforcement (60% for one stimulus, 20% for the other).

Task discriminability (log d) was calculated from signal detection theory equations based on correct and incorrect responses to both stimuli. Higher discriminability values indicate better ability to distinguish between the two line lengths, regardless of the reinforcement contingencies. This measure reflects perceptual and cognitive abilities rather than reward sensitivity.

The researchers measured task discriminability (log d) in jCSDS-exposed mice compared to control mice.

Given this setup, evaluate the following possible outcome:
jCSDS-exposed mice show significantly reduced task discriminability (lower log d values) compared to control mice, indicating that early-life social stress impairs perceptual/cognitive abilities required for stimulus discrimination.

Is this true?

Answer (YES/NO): NO